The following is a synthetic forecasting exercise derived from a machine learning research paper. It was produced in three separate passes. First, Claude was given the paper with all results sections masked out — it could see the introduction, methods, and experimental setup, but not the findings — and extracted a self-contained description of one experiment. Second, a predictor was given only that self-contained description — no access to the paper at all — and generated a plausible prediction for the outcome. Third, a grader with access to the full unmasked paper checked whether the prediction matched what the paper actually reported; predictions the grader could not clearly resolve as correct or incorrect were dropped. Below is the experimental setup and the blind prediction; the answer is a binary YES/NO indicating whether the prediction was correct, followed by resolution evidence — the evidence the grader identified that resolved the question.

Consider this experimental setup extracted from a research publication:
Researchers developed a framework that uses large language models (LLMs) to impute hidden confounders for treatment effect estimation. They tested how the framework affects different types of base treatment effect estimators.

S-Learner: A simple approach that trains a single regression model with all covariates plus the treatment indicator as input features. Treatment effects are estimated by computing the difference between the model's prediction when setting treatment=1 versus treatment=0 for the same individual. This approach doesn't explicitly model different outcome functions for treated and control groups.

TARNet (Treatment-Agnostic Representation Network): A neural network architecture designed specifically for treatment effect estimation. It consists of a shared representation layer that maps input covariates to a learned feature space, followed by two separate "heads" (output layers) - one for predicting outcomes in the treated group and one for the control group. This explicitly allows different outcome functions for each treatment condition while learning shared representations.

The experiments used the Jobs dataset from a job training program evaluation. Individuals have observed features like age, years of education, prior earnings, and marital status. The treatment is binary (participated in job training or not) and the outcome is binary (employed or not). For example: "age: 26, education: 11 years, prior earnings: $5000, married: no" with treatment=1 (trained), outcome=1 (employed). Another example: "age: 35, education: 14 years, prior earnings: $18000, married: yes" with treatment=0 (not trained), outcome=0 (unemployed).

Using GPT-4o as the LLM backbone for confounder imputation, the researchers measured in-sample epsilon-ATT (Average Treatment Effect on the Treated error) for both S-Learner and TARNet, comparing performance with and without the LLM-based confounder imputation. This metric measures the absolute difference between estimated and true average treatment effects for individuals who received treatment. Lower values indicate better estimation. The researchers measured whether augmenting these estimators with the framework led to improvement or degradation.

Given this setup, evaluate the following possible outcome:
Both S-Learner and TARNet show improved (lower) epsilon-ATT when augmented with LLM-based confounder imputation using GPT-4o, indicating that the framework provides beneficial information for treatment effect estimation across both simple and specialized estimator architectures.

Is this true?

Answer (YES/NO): NO